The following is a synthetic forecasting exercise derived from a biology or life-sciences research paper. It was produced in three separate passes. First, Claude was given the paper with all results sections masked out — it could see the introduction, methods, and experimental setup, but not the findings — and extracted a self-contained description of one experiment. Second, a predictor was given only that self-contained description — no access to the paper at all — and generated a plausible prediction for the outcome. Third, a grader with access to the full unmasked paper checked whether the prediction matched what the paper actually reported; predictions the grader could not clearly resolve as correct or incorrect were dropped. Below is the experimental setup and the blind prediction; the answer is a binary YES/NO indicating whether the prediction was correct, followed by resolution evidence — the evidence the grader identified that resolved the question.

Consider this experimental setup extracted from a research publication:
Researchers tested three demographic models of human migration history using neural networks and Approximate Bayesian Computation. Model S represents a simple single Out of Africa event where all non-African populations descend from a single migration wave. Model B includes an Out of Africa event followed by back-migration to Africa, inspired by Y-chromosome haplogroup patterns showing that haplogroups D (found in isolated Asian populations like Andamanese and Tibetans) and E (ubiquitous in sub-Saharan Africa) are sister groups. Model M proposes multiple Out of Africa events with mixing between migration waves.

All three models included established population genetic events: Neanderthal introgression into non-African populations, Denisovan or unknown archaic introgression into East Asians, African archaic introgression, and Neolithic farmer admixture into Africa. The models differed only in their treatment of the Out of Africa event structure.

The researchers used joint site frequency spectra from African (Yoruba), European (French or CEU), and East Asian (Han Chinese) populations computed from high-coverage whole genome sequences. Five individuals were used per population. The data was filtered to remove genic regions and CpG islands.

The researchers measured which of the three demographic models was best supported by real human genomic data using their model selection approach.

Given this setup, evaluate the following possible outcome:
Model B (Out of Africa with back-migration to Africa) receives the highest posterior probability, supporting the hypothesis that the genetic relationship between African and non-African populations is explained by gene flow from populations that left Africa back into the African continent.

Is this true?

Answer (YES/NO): YES